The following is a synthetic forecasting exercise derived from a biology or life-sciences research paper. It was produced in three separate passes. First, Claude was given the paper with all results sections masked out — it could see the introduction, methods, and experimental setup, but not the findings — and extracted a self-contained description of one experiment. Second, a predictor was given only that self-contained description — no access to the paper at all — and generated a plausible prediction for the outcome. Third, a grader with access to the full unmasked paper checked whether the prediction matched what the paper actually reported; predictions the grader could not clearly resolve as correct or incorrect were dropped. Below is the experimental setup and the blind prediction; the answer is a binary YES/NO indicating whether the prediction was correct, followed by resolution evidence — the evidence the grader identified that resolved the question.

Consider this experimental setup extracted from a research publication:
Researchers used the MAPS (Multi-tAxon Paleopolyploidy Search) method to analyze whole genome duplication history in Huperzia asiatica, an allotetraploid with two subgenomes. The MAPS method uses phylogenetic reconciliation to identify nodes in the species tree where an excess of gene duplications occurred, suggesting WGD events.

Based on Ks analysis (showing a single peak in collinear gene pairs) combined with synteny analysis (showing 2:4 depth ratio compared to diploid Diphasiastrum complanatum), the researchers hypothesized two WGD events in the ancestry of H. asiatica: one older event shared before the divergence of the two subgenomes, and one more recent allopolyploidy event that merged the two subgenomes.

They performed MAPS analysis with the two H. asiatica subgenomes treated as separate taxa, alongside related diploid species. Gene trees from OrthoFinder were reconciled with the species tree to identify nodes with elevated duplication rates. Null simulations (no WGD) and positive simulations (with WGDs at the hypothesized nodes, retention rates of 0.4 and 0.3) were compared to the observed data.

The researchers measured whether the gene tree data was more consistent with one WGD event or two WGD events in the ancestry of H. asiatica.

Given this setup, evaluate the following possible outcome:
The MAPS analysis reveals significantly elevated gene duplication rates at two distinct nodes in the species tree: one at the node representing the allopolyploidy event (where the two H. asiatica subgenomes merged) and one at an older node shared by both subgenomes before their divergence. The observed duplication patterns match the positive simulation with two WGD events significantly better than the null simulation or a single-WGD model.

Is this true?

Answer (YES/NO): NO